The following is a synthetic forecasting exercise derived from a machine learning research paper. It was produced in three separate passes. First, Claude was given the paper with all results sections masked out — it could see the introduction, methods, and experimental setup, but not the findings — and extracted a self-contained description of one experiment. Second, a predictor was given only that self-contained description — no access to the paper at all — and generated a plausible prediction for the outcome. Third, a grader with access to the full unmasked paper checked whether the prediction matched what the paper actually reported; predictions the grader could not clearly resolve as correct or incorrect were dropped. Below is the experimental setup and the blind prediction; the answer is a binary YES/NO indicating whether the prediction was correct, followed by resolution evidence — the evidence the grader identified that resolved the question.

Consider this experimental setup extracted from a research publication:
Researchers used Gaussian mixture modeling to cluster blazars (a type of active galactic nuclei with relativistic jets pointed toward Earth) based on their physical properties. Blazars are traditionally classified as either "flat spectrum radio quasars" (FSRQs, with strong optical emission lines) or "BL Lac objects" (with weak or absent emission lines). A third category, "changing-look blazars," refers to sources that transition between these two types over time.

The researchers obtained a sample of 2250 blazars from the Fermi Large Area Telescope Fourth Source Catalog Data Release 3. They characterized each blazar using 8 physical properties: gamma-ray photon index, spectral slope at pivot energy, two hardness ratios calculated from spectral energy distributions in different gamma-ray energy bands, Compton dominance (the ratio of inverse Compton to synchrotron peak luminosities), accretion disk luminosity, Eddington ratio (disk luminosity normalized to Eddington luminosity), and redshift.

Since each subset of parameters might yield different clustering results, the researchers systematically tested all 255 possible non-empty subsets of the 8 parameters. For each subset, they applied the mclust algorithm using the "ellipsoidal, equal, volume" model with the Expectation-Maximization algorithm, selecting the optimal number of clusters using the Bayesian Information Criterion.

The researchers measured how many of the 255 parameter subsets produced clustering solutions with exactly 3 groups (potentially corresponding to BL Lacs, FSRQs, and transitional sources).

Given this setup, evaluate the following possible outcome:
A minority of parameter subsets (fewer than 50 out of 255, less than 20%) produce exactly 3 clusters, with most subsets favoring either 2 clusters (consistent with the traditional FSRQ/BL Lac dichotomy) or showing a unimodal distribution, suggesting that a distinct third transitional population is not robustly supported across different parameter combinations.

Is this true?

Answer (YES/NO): YES